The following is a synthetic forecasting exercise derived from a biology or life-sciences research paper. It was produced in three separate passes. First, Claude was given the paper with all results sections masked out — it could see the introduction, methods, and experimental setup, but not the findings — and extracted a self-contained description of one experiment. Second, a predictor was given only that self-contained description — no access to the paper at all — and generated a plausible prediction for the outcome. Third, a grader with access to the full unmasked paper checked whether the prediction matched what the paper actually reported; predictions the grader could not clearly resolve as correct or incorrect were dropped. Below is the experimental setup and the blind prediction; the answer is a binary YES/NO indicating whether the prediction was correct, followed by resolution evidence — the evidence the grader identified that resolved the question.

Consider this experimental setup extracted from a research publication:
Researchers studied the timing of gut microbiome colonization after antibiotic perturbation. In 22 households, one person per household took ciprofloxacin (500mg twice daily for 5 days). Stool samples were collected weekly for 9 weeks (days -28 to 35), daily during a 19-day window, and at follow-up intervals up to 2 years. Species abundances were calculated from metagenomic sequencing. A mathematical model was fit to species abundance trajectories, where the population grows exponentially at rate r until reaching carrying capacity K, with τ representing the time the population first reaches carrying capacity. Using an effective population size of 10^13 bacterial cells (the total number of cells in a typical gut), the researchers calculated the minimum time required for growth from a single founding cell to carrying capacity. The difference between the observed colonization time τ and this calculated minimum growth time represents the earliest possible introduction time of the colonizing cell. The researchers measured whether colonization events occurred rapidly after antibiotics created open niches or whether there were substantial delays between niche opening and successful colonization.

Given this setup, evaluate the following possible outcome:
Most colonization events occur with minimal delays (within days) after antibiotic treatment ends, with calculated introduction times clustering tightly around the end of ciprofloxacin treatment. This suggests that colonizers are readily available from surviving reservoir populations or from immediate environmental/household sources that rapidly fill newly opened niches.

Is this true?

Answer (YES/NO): NO